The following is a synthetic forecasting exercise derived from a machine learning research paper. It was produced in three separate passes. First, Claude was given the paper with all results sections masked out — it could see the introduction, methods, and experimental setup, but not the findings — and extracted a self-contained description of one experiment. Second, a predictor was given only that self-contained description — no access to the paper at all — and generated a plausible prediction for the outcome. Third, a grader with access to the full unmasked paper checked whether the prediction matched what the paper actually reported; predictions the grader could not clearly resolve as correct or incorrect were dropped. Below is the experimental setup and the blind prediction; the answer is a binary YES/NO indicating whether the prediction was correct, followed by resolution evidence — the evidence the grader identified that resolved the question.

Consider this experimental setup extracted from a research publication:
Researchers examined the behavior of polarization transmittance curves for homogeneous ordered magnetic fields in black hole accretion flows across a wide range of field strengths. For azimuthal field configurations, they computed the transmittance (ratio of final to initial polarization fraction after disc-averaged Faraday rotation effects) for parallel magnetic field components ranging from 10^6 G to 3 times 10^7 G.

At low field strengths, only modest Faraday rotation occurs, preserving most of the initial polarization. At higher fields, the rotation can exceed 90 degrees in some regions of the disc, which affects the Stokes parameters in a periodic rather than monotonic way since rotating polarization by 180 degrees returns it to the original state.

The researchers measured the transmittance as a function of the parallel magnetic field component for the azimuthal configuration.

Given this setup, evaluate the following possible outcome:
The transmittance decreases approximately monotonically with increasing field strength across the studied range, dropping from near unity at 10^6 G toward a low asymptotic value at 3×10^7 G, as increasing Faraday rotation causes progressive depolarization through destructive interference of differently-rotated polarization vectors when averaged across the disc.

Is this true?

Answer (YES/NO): NO